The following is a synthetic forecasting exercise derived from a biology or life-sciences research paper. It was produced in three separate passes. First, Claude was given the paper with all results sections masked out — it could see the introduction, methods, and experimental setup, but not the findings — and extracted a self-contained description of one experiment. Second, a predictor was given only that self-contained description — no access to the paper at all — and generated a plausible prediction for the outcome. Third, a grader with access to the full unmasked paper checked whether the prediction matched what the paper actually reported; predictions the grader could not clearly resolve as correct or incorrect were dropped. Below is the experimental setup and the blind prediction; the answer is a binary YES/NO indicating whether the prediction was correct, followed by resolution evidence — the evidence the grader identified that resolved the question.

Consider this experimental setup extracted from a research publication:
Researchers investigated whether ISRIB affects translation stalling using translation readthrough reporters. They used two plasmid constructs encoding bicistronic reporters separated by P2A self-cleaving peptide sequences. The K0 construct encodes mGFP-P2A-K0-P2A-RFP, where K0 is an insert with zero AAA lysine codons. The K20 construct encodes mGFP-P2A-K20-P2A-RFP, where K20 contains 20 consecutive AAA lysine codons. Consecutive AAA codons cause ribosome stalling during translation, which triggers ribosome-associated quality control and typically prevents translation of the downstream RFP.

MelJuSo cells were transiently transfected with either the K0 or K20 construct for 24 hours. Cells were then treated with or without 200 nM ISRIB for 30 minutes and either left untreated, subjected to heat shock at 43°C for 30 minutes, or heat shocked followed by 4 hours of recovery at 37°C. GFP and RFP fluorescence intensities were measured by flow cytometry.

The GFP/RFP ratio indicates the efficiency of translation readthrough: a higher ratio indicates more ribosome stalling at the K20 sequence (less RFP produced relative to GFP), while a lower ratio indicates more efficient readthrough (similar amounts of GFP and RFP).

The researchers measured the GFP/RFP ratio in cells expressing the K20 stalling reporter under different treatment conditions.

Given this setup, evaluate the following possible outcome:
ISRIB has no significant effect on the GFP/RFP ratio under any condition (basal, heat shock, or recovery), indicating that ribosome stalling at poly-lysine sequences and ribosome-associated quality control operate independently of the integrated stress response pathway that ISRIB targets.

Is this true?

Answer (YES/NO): YES